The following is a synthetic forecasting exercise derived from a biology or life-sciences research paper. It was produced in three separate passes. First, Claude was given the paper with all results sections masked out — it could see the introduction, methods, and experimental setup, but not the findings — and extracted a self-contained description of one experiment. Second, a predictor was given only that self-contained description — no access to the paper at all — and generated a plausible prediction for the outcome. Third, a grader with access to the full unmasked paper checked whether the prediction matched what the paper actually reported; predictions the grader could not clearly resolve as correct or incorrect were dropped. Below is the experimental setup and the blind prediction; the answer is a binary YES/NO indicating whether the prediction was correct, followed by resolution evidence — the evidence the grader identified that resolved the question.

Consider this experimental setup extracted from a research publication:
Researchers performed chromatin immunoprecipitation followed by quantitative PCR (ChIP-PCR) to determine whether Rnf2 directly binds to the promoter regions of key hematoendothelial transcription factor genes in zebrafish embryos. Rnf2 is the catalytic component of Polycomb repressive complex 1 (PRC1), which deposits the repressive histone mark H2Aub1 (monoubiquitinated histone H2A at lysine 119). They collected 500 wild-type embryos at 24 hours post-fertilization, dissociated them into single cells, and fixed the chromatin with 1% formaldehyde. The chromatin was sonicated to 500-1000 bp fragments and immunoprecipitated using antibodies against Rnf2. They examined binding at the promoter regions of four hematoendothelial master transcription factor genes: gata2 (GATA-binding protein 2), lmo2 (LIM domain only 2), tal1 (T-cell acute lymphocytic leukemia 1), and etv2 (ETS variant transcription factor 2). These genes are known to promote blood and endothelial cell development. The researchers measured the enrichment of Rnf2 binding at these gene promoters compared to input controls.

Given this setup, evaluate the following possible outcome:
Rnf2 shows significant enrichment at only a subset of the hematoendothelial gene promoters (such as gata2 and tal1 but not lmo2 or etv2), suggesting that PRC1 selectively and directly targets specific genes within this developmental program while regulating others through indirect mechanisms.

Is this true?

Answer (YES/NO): NO